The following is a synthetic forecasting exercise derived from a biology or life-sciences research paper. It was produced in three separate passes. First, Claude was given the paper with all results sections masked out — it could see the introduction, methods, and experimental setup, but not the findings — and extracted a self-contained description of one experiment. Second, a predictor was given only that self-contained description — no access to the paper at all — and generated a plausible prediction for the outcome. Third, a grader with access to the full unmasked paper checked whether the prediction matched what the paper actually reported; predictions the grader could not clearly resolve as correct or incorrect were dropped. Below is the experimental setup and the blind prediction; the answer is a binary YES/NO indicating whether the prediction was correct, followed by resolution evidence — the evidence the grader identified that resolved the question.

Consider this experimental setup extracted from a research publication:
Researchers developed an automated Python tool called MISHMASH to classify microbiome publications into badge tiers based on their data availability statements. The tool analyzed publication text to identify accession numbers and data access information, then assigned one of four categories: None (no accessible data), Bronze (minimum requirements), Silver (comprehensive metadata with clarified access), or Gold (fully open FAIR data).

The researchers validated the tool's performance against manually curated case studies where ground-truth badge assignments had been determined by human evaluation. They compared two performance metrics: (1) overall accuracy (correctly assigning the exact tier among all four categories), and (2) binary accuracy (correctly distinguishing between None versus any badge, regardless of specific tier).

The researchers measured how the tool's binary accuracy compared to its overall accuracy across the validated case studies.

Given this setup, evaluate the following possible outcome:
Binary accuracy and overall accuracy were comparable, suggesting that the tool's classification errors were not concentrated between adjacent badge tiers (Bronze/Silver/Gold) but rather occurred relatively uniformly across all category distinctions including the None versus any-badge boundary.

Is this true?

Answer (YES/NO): NO